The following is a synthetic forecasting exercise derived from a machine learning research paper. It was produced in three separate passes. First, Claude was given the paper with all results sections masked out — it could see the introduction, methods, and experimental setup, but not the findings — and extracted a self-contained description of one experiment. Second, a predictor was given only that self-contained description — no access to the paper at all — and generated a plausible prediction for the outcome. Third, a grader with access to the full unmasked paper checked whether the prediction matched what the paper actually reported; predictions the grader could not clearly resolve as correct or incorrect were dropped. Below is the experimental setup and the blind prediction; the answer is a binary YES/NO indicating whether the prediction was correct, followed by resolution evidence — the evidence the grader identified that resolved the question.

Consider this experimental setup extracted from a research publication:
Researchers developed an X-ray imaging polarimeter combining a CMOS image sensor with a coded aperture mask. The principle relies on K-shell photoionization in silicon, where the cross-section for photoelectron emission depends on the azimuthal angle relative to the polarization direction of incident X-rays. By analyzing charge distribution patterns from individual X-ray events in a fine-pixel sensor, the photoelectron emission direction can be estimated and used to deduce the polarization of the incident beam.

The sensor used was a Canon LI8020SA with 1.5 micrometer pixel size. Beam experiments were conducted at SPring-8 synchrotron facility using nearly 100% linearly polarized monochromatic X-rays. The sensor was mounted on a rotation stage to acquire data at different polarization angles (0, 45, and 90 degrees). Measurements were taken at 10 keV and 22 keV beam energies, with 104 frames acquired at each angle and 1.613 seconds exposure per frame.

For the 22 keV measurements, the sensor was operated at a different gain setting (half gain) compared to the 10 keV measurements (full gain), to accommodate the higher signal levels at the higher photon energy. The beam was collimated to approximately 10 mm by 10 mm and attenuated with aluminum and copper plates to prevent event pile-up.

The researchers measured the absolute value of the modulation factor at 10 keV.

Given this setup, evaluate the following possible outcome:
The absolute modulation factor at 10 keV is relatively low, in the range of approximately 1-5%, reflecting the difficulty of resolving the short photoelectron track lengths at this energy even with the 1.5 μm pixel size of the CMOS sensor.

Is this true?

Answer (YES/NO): NO